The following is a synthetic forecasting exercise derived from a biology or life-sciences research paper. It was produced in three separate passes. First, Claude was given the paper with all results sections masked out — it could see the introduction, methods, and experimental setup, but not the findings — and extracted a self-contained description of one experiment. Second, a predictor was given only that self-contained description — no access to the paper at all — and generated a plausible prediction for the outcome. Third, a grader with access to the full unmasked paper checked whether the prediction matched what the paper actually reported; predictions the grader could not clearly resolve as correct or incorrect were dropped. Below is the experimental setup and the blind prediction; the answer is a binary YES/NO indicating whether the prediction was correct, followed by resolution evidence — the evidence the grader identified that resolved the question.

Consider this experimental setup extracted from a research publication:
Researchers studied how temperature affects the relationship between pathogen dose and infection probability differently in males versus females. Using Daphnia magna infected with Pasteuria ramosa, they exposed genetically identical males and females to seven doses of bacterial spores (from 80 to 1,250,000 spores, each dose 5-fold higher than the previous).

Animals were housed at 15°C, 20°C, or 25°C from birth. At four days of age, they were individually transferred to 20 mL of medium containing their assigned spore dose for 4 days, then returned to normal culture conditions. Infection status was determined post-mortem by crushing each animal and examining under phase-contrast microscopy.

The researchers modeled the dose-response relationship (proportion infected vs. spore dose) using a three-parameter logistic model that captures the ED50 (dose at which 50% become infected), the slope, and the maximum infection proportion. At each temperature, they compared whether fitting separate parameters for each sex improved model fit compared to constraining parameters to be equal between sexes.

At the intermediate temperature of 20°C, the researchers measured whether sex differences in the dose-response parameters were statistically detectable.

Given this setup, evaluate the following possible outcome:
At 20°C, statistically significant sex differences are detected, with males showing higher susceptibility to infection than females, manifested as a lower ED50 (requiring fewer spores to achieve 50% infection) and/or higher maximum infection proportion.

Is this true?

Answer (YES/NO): NO